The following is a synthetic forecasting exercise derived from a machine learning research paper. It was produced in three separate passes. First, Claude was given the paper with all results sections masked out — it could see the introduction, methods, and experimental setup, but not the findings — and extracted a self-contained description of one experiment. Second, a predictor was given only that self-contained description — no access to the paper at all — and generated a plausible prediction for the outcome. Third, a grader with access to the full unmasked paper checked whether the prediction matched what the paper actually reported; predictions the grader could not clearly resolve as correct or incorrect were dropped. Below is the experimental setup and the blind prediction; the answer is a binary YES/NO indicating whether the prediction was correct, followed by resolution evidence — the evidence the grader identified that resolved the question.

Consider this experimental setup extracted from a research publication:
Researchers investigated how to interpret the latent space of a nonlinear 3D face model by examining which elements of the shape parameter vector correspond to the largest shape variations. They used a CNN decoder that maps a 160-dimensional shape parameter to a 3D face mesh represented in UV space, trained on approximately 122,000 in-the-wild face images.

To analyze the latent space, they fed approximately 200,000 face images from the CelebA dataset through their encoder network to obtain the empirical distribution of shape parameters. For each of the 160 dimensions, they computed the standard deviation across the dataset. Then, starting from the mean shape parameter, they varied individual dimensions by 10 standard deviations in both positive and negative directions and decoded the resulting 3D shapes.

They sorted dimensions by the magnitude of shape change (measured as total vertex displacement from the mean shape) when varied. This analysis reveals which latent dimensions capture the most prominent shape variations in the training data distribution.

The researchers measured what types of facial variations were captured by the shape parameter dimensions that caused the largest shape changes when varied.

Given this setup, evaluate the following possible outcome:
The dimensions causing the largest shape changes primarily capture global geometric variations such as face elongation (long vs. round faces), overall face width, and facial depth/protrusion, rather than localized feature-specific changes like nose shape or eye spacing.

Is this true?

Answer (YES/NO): NO